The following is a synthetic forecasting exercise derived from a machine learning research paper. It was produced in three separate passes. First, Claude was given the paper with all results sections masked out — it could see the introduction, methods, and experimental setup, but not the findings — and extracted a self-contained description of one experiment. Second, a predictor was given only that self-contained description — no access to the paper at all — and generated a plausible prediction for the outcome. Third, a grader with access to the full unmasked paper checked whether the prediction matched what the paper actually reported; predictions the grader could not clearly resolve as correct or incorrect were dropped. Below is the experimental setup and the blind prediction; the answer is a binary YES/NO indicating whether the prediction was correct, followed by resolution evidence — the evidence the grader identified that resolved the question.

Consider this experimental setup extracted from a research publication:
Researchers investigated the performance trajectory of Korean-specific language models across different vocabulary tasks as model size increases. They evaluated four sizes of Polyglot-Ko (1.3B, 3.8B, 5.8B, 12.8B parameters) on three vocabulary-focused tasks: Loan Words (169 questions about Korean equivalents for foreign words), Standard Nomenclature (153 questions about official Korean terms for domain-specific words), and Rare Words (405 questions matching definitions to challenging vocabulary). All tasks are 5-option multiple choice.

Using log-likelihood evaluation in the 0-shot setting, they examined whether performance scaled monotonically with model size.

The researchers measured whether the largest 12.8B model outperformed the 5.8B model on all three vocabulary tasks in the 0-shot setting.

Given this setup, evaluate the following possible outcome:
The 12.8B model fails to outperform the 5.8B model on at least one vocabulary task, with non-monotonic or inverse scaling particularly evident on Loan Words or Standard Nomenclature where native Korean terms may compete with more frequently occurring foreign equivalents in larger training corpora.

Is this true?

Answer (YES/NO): YES